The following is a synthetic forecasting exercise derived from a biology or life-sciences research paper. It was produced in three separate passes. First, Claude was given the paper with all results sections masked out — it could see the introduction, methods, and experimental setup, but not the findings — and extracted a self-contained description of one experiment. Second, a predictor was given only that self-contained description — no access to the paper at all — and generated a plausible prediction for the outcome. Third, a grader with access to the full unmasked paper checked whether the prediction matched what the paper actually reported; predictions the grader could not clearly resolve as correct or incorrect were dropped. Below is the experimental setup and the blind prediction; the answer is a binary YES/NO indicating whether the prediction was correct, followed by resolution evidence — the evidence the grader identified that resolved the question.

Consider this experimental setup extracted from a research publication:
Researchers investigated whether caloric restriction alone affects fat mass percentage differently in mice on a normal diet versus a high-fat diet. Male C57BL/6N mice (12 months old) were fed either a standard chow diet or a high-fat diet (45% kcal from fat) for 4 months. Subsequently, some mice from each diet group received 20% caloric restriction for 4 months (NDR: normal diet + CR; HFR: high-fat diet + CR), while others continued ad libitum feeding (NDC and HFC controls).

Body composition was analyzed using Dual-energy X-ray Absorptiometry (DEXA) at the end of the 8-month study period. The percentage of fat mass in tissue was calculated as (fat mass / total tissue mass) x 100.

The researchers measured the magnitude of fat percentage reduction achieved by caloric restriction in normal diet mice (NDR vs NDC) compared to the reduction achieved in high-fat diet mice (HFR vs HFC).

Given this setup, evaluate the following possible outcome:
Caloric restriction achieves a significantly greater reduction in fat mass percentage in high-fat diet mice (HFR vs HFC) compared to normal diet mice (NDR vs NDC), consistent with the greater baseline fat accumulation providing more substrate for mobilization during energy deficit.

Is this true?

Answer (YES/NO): NO